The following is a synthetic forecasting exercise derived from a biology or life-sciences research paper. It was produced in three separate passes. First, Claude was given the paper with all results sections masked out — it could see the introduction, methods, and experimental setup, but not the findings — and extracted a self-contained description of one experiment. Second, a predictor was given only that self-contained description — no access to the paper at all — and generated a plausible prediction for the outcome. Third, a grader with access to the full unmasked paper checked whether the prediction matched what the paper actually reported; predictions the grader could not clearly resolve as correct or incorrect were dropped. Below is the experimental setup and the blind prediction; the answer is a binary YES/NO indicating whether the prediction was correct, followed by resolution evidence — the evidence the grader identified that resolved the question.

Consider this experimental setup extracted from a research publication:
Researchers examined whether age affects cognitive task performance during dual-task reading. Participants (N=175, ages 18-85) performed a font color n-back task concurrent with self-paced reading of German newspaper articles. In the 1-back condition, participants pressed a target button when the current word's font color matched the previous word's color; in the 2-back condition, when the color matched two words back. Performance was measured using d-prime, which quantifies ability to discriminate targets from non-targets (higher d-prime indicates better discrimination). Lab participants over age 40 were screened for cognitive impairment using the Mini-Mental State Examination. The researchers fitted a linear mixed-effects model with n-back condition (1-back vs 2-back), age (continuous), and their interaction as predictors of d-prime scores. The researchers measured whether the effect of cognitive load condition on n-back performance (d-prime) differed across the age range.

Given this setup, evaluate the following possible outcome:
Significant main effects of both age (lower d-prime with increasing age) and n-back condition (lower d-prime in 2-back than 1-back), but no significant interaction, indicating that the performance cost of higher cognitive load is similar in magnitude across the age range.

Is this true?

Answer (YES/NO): NO